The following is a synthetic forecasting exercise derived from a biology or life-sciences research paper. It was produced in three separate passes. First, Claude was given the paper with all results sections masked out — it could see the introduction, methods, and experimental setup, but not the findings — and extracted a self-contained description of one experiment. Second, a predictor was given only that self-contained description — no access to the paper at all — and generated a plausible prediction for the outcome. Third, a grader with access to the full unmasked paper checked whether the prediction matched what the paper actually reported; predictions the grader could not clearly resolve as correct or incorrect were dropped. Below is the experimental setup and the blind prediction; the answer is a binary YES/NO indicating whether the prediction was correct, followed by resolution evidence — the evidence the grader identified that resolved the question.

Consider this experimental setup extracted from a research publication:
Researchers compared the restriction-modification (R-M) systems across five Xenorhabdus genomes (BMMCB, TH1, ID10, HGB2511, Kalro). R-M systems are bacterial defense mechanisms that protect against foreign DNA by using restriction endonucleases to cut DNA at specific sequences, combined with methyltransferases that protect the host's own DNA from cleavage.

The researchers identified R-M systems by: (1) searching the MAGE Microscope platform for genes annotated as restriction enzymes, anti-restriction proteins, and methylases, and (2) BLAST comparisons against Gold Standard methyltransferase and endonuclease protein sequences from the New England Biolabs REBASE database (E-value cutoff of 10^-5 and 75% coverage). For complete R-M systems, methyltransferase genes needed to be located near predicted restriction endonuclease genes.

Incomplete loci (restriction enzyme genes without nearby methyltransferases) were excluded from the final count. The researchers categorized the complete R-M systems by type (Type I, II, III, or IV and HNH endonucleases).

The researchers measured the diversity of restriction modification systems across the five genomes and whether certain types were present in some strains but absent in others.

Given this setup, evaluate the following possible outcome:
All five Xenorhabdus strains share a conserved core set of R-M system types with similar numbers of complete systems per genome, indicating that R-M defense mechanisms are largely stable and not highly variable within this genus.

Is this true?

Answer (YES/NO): NO